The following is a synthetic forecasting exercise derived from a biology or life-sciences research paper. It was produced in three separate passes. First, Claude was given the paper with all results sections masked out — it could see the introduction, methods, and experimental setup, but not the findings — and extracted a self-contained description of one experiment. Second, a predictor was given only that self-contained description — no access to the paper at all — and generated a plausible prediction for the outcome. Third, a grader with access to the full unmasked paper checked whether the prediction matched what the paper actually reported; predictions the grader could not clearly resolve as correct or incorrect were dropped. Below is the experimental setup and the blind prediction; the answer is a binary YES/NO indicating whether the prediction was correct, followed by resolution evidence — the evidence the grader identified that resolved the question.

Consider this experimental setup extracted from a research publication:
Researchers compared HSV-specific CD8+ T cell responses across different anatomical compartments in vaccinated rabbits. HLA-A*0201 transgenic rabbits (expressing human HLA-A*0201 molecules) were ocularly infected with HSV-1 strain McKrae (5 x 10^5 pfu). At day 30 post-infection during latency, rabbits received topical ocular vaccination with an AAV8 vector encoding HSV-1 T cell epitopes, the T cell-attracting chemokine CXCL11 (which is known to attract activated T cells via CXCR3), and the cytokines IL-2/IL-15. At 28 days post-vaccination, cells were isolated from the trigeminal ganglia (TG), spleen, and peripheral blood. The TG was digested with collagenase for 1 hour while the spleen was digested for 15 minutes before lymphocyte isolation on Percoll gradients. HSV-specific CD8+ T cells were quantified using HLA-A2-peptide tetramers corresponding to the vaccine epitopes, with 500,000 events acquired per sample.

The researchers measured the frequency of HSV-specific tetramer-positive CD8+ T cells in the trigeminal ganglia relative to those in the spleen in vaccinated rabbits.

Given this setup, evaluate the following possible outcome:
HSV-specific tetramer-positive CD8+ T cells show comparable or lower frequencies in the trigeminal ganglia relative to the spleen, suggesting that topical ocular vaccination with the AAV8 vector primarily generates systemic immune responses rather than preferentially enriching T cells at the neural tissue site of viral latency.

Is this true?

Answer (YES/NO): NO